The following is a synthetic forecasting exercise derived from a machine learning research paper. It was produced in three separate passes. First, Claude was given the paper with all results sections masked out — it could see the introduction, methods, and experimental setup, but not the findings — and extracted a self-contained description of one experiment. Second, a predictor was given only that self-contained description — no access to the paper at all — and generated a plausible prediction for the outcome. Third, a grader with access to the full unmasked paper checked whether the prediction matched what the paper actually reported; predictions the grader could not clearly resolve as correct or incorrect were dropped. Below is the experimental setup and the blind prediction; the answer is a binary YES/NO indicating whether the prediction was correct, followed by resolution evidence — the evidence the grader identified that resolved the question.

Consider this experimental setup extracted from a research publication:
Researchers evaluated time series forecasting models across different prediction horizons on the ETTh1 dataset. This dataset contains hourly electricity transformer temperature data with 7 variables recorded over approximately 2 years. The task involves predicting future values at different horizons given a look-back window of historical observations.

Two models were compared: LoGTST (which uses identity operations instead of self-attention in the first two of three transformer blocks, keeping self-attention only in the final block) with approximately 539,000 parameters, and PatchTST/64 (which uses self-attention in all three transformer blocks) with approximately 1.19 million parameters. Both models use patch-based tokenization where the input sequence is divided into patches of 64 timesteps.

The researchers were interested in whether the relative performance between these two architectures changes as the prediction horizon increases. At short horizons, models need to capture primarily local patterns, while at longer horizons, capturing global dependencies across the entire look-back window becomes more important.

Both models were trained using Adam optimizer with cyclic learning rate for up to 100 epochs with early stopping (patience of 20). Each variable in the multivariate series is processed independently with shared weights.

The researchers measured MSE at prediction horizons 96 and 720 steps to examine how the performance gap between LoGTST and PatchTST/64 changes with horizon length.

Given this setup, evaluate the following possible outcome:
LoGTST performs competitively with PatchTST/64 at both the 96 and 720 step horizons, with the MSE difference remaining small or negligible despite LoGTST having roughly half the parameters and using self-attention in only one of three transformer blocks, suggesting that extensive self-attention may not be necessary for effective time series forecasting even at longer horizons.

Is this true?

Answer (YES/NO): YES